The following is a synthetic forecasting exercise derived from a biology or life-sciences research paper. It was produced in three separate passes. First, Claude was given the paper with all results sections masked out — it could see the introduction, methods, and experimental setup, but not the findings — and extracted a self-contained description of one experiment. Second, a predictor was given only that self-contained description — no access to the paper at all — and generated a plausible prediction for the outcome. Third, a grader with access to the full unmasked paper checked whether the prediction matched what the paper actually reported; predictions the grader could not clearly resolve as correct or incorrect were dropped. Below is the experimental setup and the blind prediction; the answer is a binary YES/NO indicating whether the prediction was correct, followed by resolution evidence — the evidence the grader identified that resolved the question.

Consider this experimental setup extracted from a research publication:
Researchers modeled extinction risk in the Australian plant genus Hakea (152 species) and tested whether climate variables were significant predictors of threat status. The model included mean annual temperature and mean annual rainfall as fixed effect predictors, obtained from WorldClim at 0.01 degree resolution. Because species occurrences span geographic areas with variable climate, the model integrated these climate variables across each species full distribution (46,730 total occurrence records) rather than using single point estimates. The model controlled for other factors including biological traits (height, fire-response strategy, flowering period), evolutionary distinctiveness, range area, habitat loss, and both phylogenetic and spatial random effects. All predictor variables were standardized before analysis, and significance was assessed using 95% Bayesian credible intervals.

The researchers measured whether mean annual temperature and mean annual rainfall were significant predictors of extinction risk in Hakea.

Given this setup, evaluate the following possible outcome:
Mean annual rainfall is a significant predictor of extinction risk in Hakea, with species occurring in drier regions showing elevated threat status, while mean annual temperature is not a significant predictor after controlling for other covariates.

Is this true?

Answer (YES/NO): NO